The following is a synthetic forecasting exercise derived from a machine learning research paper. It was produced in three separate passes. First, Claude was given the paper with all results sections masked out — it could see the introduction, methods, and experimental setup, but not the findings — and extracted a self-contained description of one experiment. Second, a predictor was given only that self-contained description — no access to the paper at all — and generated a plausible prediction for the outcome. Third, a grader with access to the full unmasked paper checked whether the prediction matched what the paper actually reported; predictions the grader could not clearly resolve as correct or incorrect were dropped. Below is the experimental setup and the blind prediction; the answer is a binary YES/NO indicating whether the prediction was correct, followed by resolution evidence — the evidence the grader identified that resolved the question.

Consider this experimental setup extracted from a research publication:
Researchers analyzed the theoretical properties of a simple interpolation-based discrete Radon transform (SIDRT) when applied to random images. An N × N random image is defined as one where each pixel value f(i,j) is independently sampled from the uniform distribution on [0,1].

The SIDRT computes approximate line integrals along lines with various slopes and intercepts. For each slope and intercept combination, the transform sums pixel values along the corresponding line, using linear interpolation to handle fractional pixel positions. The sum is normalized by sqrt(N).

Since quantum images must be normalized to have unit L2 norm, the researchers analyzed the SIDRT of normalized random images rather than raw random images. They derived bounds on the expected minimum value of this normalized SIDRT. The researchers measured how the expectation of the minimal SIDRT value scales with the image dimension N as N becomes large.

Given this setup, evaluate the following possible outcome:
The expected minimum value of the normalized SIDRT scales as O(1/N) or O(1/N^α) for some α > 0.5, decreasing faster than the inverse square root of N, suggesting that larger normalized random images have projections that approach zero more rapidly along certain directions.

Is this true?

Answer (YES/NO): NO